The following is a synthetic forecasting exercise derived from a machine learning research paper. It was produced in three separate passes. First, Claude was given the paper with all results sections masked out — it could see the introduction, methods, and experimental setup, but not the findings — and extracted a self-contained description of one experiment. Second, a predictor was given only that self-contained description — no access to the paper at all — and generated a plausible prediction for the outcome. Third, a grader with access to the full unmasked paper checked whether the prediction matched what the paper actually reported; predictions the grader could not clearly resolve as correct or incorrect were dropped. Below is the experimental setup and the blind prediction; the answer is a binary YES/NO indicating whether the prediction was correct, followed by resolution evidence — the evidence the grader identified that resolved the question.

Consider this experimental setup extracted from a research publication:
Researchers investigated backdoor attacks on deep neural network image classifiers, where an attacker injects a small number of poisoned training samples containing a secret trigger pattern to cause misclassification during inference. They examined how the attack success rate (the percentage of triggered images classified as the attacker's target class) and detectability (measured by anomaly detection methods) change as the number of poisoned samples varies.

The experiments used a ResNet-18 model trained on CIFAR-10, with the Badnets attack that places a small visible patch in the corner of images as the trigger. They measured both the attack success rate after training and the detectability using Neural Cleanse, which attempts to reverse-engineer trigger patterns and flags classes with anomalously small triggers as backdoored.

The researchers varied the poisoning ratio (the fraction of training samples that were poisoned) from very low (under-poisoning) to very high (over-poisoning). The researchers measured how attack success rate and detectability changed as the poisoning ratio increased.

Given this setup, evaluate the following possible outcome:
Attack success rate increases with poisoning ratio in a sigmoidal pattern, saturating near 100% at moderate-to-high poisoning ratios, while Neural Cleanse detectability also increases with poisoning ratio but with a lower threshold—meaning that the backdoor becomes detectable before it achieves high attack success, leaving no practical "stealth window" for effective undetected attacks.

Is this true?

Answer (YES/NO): NO